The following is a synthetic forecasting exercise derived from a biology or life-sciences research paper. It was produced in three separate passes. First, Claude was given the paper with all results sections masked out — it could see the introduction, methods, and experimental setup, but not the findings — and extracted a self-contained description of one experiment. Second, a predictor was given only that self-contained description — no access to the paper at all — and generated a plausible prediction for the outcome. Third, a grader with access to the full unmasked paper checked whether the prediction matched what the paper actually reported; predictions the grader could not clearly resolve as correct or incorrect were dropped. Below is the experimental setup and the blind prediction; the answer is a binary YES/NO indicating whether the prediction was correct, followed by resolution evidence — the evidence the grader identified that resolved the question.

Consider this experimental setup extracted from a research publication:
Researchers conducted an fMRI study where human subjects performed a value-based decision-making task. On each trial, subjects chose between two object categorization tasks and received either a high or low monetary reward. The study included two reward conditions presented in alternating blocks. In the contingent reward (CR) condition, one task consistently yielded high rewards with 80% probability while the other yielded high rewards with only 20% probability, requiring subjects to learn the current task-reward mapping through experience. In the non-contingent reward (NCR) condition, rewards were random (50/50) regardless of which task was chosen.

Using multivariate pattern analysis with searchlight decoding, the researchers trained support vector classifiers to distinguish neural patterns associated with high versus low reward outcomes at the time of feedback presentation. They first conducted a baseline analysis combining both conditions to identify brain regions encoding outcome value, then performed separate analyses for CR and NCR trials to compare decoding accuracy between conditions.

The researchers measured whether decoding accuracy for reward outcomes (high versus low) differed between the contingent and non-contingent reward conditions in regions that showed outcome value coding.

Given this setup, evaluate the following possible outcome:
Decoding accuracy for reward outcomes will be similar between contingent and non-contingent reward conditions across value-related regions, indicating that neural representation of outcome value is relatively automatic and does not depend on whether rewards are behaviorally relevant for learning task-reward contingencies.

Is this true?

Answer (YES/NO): NO